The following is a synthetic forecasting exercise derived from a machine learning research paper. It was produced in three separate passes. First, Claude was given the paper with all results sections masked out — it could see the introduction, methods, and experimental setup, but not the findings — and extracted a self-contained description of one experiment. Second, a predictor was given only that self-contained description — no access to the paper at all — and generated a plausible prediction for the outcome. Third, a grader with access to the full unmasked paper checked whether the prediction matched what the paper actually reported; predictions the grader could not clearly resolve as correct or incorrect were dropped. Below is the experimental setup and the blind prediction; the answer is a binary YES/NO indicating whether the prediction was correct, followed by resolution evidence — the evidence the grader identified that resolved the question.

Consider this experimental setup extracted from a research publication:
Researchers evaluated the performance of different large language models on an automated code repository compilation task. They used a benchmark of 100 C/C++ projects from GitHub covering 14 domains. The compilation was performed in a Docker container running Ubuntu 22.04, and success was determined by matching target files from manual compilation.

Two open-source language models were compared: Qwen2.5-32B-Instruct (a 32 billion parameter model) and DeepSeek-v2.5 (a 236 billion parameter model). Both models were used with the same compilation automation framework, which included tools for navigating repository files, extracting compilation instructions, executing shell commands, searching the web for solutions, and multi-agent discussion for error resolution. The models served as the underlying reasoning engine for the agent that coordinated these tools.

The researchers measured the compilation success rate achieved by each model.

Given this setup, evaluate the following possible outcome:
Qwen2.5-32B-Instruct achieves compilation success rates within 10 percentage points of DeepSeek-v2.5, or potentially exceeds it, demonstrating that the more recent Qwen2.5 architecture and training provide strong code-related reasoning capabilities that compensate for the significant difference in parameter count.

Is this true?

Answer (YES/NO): NO